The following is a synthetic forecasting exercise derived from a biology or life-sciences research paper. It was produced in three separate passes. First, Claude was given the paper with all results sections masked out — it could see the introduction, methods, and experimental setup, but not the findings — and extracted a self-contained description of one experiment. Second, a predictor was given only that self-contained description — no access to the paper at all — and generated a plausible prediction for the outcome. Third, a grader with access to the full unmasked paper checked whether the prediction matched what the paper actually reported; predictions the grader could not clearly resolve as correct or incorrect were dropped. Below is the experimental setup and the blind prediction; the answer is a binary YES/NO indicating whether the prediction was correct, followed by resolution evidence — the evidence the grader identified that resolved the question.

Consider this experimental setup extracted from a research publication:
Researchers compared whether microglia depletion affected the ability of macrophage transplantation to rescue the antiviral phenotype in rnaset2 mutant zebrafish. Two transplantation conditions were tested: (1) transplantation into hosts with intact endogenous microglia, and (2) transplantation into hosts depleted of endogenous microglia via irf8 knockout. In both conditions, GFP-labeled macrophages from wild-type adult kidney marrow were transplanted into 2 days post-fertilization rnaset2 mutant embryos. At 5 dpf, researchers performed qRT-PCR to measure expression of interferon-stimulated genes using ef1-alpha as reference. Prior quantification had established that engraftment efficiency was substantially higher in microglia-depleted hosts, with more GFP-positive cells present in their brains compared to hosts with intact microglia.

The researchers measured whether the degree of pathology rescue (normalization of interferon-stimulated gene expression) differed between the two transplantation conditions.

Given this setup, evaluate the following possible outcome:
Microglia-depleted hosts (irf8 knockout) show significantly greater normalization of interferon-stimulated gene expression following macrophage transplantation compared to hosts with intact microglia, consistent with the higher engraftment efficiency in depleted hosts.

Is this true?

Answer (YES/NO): NO